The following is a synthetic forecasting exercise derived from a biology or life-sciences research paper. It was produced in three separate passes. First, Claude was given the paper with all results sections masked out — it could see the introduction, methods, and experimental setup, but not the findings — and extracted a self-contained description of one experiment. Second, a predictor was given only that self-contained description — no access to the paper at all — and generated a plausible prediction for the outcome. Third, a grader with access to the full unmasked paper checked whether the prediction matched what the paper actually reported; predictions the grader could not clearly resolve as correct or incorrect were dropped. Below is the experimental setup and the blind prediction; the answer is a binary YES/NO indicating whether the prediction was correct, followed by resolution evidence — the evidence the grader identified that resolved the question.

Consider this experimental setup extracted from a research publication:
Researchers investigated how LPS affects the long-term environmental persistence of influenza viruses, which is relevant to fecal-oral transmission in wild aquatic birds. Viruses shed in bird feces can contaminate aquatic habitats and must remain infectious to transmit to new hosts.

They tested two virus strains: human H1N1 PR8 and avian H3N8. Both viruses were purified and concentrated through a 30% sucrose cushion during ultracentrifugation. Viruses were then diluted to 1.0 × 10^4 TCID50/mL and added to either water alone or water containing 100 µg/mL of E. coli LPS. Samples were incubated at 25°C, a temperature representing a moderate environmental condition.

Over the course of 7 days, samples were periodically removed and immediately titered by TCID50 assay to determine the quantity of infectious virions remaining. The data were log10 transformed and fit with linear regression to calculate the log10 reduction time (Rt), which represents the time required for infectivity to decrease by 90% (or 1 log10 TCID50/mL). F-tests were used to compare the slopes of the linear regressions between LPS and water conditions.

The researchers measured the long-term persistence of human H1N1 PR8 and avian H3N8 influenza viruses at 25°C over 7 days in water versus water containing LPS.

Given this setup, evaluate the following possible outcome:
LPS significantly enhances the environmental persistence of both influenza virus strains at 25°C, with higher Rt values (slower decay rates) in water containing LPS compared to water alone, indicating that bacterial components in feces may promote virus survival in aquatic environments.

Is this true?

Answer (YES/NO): NO